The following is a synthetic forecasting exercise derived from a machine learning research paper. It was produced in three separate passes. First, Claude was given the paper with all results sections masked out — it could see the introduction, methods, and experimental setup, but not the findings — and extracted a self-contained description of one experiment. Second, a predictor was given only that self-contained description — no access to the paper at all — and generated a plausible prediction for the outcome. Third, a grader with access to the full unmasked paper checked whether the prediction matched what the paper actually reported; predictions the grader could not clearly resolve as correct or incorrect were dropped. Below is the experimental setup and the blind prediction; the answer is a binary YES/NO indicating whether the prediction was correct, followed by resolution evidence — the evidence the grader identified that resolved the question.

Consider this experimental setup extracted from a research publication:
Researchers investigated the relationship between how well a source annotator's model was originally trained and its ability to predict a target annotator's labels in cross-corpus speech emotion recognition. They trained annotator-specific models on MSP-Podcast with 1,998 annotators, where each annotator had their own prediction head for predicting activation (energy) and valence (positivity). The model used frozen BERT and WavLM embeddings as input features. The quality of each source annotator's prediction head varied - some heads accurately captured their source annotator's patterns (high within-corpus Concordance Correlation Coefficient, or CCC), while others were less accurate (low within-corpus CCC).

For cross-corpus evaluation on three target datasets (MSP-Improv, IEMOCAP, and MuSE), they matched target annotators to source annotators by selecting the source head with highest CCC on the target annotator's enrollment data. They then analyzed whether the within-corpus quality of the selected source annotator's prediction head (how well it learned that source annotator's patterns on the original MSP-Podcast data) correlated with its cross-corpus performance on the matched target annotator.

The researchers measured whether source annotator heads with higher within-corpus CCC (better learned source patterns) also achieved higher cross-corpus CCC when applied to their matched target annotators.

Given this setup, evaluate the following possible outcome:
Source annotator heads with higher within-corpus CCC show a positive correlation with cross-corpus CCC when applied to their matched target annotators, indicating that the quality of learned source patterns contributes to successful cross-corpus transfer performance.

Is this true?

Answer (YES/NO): YES